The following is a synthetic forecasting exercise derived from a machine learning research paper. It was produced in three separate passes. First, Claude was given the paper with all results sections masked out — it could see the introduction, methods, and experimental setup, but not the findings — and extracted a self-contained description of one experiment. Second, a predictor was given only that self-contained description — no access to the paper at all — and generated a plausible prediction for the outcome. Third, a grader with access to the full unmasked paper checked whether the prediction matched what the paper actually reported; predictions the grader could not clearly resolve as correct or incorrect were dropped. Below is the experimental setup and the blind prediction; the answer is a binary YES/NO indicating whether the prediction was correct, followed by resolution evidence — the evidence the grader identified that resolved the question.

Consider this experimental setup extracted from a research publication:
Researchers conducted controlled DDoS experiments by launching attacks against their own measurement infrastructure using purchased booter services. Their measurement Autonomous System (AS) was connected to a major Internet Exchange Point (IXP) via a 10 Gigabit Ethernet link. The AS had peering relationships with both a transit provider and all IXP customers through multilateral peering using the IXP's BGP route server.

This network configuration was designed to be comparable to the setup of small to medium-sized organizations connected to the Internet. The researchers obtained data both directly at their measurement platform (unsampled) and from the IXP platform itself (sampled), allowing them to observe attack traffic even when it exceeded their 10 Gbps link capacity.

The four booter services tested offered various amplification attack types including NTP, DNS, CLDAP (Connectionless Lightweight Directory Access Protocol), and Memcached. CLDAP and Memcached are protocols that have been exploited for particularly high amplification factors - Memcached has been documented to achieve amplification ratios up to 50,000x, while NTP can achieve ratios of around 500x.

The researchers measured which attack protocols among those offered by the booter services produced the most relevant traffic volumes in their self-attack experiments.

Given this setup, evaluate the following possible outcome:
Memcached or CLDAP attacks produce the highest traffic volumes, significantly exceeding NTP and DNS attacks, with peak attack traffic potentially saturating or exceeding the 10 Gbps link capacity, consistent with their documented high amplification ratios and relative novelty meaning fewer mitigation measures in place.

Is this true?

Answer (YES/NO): NO